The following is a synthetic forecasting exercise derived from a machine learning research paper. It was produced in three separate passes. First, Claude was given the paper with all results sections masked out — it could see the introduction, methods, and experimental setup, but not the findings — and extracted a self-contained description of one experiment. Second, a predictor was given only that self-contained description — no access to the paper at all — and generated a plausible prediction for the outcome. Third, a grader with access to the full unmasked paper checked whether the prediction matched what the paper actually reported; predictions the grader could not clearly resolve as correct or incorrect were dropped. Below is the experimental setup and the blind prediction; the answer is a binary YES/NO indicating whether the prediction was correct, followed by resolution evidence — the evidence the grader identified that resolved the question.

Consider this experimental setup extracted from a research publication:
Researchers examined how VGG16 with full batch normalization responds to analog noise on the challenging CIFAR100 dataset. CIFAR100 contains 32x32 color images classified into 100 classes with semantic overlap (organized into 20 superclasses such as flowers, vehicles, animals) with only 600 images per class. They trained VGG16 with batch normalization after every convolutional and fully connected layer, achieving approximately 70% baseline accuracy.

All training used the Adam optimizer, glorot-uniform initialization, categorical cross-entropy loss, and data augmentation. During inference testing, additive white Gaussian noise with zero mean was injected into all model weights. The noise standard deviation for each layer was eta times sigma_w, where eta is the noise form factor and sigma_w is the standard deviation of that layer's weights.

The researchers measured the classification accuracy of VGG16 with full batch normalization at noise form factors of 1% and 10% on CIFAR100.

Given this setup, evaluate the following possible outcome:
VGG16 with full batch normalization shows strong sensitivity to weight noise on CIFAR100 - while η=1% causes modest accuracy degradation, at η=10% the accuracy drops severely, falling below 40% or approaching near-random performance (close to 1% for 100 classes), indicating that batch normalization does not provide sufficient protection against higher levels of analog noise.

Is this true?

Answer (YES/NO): NO